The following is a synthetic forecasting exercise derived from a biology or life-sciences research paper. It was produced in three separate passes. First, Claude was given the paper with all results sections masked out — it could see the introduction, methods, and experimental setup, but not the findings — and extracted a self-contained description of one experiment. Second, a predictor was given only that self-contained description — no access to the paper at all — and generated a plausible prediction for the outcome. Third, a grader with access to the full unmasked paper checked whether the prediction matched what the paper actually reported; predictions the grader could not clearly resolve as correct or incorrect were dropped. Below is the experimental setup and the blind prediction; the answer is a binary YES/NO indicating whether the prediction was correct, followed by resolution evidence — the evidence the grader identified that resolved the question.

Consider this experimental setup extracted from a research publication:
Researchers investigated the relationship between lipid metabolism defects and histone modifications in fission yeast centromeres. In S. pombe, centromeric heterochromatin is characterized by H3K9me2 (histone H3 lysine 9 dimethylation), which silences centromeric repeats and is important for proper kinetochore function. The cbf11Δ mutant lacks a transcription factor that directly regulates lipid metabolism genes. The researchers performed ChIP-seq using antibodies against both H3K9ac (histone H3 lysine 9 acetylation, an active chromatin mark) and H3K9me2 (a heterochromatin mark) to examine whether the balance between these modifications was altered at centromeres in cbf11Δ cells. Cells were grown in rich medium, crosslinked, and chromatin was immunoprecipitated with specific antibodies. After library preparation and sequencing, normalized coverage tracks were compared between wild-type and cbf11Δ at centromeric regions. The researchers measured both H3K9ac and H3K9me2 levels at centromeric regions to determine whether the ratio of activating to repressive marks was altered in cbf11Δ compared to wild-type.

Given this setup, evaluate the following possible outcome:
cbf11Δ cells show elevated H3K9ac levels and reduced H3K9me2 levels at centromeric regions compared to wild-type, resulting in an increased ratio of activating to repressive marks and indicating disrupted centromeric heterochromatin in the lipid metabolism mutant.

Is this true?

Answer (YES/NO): NO